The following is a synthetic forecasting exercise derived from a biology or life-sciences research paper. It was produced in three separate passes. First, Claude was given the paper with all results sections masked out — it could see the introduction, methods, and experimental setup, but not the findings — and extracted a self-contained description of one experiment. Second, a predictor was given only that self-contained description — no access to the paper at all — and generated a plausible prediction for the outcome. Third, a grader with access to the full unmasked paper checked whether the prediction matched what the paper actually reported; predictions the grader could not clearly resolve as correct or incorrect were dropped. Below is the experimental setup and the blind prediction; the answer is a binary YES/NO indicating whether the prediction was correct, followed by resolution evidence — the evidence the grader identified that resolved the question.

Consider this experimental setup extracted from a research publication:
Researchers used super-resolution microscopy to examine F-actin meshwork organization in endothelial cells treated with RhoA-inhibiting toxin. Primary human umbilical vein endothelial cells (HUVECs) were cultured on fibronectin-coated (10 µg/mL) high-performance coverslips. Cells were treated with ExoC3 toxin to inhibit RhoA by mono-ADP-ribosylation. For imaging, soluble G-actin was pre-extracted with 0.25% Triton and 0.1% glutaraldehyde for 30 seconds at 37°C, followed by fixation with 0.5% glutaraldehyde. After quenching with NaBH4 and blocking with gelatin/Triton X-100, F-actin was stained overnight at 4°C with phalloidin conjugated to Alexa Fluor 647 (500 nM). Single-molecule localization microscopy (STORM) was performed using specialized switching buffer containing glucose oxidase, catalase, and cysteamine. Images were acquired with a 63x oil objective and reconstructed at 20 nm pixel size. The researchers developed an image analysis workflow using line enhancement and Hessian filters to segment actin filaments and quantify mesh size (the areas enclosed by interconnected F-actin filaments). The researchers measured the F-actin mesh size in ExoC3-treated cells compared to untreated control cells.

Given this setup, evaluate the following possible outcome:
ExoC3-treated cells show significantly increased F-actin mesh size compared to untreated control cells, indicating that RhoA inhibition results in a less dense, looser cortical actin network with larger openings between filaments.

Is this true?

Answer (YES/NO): YES